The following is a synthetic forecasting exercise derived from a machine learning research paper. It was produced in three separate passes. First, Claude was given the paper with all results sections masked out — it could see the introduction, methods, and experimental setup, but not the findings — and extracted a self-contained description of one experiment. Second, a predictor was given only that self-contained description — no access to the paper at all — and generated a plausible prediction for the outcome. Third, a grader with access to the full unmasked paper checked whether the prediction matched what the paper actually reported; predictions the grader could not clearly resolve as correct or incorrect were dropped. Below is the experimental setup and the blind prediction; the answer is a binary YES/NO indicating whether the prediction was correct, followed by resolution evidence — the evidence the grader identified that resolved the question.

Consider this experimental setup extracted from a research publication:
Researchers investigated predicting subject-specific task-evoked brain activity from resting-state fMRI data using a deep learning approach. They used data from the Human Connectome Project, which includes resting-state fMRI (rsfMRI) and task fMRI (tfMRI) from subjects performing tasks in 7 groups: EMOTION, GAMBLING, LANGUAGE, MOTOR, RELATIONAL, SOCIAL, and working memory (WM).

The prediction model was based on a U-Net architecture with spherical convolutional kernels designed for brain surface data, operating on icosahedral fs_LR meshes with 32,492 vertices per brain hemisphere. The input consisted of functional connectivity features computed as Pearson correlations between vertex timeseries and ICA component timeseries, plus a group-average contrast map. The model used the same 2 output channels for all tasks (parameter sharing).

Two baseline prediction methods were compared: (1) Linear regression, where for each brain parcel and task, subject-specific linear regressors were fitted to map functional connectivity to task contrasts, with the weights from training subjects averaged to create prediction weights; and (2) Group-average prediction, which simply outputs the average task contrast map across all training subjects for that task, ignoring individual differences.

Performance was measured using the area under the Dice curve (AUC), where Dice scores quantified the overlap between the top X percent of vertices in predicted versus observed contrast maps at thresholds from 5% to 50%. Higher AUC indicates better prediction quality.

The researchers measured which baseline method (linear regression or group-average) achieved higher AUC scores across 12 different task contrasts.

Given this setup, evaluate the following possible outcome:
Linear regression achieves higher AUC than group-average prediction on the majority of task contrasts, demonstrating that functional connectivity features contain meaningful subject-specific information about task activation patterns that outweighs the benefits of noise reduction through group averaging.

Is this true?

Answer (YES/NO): NO